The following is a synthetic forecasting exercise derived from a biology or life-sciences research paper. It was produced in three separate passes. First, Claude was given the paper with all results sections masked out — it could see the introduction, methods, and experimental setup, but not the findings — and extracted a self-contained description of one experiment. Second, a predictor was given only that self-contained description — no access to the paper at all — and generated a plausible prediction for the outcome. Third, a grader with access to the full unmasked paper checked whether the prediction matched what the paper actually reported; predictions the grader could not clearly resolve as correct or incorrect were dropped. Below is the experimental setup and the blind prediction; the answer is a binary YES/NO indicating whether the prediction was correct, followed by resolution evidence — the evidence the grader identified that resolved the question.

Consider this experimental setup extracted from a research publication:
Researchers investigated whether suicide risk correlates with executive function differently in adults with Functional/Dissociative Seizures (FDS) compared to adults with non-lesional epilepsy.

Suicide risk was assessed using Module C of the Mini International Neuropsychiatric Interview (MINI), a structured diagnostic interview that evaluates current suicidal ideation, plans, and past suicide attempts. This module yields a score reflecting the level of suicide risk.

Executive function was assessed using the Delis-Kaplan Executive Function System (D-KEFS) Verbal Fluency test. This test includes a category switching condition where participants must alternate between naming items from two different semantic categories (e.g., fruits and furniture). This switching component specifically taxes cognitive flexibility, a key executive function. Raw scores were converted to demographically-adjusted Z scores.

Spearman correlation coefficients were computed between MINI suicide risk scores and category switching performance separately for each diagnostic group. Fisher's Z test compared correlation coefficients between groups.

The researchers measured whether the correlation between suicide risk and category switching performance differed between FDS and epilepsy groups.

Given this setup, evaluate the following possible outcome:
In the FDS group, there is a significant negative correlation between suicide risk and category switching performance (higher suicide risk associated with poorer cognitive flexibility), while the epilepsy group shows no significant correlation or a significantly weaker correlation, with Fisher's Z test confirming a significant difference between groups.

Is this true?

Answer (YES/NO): NO